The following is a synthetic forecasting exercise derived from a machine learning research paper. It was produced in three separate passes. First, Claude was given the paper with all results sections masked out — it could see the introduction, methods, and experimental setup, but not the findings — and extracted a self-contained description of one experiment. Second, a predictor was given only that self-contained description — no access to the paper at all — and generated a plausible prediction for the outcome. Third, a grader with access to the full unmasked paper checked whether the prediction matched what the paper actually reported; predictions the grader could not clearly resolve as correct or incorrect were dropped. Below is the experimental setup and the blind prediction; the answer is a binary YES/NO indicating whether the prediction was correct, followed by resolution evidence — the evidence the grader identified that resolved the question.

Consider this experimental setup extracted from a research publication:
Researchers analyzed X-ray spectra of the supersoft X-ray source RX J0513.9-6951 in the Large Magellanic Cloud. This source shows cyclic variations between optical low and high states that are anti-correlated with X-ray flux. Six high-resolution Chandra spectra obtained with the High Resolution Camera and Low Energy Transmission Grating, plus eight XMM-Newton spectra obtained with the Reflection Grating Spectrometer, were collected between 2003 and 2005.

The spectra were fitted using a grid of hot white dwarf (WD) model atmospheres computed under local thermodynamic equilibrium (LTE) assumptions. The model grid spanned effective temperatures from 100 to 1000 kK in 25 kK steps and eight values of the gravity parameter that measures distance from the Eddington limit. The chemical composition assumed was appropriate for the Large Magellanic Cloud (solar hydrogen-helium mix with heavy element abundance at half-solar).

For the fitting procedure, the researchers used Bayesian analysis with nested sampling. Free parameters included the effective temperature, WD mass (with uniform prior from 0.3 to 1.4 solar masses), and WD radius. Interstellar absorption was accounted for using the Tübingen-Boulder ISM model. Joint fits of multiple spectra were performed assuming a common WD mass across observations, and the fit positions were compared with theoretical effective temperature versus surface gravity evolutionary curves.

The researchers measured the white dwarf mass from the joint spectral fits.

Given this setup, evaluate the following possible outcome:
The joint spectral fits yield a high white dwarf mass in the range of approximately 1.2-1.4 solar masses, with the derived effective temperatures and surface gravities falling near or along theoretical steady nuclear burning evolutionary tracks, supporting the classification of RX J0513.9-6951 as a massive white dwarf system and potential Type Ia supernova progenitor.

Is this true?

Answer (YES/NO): NO